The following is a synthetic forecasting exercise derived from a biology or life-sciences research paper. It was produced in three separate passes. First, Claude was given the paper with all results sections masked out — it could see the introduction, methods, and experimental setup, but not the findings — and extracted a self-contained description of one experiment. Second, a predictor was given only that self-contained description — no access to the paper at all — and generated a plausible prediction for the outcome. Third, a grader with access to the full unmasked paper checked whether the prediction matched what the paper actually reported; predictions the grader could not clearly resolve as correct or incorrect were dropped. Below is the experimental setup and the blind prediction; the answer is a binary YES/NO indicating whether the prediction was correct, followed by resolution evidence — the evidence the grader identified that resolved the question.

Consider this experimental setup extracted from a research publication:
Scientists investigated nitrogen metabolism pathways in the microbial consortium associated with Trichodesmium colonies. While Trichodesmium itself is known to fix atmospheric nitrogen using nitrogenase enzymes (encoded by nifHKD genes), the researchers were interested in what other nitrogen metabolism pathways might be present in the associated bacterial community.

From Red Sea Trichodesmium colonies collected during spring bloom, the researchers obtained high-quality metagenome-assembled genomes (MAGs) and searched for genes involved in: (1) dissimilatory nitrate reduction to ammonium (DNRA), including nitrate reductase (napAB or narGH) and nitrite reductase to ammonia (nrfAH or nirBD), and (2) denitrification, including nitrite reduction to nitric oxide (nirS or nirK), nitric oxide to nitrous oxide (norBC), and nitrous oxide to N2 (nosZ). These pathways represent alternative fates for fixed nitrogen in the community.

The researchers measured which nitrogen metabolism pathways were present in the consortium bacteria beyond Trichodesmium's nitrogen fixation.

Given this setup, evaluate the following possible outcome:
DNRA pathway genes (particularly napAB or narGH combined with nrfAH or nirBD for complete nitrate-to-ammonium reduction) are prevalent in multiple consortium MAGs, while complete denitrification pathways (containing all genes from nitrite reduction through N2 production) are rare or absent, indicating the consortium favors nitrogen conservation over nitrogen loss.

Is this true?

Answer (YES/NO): NO